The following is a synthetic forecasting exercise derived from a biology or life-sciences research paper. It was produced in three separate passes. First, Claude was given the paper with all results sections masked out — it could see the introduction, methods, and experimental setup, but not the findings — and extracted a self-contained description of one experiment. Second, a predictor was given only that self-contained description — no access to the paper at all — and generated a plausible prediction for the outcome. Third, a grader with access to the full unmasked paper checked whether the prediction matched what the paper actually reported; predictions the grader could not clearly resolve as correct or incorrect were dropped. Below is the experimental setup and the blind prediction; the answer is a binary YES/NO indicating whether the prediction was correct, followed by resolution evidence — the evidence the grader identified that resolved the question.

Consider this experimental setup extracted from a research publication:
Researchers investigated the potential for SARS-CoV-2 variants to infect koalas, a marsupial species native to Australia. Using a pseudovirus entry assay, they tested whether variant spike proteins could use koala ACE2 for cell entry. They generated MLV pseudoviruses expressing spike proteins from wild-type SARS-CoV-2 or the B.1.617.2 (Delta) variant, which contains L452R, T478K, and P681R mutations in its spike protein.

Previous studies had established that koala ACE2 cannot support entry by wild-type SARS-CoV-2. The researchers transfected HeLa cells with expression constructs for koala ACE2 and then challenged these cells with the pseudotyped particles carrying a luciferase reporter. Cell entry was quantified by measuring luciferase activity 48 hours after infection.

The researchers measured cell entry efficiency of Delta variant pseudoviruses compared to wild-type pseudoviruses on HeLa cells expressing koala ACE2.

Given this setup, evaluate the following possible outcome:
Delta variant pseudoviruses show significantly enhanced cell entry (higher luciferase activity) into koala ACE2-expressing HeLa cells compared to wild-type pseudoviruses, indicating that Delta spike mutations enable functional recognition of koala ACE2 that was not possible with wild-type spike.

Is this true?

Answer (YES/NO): YES